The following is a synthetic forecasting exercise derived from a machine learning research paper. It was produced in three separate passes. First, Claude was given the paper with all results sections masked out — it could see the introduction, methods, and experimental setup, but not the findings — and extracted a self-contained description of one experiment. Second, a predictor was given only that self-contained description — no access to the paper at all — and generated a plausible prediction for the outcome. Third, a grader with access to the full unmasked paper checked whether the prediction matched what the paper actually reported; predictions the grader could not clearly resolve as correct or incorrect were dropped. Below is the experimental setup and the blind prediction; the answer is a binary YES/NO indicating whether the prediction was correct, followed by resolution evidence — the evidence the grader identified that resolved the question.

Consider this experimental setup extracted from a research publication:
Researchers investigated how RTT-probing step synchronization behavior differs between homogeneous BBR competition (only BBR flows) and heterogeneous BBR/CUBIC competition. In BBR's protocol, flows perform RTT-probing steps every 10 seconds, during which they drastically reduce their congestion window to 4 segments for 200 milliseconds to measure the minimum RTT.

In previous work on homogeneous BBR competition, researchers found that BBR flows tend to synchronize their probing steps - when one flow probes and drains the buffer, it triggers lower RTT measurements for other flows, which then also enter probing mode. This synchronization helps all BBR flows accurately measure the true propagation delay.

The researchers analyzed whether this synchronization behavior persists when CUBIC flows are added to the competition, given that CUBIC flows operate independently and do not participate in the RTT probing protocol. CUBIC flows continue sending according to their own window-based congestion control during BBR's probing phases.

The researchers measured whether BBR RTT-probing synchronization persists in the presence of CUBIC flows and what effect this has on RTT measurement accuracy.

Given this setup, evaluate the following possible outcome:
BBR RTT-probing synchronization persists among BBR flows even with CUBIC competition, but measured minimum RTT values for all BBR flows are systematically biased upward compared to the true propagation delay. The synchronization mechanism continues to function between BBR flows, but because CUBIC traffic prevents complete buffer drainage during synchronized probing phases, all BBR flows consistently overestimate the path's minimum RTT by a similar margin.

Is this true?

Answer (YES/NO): YES